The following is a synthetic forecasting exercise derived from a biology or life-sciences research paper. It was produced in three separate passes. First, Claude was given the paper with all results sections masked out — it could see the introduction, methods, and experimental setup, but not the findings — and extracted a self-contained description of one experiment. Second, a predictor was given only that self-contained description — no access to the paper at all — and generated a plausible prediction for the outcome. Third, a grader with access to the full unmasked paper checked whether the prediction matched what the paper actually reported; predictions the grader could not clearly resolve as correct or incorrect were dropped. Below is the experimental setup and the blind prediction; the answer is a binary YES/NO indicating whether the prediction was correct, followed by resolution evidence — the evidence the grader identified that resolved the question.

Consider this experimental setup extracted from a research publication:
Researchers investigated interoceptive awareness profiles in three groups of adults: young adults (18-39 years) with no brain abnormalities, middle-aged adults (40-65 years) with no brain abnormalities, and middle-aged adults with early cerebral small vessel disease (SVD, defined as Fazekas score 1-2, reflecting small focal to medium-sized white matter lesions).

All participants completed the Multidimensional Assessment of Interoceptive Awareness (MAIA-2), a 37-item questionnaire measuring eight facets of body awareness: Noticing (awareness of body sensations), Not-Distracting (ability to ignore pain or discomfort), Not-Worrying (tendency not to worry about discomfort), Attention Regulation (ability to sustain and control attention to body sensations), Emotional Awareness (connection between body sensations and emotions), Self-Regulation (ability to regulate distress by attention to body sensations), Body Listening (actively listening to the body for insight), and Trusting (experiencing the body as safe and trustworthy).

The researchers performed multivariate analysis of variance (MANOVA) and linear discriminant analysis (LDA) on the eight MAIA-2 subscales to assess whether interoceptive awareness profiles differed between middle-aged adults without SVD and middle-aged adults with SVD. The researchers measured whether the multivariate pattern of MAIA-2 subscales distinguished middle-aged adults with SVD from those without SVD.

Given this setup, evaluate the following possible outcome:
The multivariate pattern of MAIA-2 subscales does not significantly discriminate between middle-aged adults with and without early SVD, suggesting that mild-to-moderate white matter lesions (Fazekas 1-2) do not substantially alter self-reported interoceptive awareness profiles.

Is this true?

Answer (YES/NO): NO